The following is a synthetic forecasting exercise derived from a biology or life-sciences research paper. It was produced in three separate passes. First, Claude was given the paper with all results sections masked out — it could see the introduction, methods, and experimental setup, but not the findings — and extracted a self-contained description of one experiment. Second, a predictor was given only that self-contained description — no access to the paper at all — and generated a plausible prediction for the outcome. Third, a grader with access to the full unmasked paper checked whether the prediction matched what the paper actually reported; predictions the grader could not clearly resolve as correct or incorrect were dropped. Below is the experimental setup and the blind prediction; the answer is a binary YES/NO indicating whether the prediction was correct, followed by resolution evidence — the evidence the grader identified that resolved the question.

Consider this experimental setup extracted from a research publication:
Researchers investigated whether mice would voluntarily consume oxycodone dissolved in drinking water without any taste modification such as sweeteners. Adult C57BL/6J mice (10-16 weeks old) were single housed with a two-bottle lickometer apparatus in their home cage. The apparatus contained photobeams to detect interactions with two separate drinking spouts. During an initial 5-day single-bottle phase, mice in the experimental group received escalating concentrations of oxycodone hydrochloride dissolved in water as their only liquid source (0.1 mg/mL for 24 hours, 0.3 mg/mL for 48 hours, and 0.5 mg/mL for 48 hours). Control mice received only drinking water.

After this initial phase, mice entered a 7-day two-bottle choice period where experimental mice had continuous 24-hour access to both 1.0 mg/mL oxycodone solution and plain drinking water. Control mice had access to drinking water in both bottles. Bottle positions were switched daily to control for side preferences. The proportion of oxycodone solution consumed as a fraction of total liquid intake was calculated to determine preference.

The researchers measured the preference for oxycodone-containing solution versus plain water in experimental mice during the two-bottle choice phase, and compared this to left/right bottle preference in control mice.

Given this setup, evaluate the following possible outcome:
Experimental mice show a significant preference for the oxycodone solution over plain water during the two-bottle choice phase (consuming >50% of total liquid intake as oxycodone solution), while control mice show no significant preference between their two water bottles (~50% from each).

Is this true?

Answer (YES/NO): YES